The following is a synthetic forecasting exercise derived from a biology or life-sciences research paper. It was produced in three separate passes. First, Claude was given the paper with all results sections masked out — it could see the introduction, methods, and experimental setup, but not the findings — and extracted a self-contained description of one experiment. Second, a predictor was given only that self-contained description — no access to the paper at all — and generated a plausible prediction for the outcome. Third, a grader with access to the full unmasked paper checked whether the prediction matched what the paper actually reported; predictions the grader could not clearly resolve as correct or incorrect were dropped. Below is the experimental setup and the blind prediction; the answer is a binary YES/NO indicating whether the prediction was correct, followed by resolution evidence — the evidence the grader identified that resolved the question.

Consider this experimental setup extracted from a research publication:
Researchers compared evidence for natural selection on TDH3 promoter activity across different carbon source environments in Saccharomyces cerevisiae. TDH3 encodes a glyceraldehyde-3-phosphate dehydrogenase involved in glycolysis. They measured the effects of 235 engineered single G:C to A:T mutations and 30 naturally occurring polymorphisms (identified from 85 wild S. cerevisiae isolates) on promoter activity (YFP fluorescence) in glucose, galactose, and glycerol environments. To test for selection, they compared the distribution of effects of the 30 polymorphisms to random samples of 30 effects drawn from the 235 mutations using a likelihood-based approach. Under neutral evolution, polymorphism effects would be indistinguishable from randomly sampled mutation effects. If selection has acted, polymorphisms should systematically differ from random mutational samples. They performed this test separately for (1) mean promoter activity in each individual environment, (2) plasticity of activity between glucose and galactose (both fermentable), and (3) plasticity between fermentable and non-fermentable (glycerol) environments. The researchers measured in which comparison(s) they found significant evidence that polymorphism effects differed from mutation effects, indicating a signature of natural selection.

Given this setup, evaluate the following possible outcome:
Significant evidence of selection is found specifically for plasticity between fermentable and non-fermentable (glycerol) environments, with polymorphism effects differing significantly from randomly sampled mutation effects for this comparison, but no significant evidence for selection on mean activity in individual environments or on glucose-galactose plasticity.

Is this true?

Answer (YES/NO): NO